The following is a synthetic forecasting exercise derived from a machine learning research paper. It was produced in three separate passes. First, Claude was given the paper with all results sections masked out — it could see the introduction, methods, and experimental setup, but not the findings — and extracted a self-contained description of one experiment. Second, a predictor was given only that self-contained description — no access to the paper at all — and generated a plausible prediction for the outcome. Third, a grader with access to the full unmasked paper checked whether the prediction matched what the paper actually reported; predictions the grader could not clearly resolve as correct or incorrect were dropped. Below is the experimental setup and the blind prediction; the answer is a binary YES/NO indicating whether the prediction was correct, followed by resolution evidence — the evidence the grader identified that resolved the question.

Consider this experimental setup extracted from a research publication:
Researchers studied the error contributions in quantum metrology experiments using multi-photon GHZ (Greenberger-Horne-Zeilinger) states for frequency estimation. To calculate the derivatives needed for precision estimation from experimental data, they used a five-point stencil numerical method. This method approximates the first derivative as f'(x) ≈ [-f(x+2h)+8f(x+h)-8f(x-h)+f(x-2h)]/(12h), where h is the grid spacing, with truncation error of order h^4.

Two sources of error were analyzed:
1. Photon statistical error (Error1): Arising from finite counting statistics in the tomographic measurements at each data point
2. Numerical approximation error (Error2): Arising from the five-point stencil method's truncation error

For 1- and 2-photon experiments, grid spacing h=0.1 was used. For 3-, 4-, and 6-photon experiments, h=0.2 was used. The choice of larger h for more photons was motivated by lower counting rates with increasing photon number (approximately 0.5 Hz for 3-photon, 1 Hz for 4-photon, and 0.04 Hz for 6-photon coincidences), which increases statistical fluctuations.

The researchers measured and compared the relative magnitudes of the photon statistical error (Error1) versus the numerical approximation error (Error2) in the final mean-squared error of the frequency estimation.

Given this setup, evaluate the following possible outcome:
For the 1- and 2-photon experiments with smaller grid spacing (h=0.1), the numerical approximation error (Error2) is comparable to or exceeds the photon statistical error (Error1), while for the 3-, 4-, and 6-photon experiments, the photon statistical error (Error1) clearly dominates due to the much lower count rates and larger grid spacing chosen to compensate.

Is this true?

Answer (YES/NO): NO